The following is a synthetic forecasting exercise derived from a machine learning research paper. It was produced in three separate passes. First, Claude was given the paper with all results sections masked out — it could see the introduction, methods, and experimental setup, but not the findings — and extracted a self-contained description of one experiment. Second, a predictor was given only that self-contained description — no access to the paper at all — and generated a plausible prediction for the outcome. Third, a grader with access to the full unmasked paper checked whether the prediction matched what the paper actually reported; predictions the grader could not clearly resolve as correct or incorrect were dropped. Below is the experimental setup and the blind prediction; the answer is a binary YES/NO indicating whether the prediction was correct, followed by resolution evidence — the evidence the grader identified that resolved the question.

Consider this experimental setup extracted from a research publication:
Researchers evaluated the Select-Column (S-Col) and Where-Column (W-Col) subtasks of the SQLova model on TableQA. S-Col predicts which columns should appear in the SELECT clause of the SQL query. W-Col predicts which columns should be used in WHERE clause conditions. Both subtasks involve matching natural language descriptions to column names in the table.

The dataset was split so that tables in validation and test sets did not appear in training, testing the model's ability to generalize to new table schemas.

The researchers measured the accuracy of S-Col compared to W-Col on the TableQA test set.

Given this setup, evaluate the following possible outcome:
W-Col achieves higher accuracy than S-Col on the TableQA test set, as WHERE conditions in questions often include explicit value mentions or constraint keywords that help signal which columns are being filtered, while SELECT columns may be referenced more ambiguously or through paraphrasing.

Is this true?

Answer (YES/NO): NO